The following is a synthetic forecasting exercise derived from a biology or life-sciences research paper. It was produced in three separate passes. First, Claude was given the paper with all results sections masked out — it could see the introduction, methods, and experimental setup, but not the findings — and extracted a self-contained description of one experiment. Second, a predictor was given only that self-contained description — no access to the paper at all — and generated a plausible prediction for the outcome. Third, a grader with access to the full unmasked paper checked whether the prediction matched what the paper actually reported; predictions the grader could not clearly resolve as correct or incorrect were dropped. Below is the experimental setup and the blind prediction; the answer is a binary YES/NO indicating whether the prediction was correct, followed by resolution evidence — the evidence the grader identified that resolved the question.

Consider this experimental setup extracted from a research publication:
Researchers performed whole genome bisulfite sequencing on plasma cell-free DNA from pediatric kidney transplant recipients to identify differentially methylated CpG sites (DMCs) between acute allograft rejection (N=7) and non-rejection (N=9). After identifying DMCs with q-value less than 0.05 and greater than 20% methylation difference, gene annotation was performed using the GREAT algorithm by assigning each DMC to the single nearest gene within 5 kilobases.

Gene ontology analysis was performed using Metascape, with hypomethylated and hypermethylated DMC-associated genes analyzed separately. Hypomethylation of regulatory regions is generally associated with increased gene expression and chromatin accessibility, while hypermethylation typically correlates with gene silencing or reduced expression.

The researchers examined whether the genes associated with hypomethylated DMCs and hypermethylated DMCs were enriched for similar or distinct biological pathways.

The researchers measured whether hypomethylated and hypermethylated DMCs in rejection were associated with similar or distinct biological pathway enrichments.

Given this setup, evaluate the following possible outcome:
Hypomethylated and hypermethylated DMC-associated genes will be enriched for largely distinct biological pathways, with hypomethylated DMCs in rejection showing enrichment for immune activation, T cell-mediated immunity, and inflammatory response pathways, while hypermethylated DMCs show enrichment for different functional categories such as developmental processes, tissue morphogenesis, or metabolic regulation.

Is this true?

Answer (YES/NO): NO